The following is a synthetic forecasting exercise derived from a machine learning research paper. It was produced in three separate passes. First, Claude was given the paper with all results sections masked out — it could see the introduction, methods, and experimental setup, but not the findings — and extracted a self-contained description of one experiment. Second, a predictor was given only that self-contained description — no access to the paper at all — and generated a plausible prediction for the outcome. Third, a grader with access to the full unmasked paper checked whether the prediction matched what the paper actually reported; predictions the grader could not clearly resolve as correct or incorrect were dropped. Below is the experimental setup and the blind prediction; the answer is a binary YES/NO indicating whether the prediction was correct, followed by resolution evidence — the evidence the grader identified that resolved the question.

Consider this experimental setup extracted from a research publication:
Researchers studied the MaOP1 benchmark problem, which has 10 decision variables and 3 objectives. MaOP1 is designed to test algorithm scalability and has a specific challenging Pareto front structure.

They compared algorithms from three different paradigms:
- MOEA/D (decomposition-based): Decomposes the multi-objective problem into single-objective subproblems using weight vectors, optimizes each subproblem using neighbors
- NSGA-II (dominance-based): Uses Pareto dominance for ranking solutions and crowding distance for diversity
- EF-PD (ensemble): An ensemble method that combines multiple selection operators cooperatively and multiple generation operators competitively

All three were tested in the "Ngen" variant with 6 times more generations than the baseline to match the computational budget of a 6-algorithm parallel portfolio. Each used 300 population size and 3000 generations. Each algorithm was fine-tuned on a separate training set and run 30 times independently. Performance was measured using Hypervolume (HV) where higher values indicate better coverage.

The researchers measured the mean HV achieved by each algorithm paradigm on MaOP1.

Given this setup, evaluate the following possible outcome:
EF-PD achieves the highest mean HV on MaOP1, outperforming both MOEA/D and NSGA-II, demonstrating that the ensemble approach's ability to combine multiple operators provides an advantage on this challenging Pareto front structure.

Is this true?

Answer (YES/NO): NO